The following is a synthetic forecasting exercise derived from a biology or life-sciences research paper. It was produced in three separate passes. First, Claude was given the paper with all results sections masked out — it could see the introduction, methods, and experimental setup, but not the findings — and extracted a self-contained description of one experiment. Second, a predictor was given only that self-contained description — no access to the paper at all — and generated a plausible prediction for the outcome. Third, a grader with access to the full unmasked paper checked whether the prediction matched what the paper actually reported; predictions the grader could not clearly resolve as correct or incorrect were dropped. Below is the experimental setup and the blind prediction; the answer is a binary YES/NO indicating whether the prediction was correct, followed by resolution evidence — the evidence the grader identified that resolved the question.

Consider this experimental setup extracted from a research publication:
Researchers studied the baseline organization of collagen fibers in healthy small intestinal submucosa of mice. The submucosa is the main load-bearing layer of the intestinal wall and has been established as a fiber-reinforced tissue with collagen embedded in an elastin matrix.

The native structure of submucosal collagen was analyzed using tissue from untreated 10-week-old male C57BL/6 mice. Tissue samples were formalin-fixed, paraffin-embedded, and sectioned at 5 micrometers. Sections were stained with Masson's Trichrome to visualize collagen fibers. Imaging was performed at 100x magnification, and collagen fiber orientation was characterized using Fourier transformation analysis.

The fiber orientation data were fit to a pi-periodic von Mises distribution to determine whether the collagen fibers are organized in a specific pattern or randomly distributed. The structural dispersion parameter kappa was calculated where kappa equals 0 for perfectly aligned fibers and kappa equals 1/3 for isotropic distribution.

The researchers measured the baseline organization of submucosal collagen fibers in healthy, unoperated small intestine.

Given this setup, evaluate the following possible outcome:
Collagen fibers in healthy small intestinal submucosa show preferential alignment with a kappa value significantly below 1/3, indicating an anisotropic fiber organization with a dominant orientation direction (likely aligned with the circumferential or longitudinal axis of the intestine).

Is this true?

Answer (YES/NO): YES